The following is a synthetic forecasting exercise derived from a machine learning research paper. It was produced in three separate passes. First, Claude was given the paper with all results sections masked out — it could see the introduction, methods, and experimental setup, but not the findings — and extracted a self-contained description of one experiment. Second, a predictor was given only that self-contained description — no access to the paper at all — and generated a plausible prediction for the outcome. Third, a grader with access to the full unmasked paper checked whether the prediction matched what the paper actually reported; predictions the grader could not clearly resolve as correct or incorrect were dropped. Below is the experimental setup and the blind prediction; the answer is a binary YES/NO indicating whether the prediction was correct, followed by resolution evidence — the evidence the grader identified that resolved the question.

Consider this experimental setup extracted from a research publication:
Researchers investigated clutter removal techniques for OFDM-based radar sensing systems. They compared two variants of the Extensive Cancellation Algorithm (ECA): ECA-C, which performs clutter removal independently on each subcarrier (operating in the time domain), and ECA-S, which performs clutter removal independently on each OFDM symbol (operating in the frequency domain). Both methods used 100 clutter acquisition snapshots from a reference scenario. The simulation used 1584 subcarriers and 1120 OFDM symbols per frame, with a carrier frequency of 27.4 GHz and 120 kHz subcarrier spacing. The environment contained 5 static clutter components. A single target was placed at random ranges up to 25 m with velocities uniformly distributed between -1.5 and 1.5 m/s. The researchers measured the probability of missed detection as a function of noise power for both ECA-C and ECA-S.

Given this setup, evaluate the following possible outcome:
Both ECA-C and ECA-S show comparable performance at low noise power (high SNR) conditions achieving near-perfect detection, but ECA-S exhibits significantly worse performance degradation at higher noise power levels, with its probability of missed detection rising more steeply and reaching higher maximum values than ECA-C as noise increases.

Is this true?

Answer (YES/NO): NO